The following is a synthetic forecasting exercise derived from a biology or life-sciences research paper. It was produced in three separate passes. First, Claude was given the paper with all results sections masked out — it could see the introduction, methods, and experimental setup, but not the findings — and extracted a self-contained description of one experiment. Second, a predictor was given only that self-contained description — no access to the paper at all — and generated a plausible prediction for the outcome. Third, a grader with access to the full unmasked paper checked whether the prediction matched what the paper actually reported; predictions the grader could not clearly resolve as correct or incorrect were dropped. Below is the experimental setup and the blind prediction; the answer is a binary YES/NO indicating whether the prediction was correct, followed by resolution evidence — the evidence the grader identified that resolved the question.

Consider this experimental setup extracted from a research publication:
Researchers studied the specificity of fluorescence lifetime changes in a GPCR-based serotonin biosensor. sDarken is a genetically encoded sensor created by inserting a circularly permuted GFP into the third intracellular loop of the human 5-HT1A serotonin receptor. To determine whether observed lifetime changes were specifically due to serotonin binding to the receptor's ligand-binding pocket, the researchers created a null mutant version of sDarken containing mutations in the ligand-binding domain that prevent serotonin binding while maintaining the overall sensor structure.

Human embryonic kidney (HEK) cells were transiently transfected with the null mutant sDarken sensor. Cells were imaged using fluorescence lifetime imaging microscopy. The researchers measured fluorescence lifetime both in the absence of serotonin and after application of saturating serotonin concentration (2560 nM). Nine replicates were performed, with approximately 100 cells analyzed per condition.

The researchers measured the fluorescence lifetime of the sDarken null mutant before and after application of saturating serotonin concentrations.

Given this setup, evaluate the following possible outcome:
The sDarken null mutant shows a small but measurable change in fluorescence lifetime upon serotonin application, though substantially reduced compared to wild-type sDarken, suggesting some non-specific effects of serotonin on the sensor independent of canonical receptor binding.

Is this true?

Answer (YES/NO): NO